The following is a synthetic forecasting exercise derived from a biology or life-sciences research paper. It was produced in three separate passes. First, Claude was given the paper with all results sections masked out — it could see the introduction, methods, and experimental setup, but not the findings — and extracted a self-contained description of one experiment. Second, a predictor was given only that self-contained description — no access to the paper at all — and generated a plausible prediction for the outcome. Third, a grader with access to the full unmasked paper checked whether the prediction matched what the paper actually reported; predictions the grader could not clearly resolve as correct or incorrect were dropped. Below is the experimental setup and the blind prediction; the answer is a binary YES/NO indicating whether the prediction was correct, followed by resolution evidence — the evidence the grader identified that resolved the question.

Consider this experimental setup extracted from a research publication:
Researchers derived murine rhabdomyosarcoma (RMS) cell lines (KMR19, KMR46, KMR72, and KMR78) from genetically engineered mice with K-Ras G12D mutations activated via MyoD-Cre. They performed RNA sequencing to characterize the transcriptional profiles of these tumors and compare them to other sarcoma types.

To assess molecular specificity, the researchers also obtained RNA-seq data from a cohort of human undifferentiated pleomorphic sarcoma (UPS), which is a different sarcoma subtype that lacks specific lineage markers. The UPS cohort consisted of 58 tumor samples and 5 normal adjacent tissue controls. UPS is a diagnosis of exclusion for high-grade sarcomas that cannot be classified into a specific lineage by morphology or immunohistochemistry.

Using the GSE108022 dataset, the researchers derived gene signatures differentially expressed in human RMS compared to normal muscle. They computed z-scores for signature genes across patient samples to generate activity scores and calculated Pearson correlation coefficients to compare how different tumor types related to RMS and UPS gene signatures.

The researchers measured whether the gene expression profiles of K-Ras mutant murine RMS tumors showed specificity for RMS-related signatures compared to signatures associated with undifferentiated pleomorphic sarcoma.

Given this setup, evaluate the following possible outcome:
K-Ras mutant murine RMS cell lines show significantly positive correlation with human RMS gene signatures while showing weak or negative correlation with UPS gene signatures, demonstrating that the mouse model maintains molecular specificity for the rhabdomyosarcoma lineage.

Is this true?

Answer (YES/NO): NO